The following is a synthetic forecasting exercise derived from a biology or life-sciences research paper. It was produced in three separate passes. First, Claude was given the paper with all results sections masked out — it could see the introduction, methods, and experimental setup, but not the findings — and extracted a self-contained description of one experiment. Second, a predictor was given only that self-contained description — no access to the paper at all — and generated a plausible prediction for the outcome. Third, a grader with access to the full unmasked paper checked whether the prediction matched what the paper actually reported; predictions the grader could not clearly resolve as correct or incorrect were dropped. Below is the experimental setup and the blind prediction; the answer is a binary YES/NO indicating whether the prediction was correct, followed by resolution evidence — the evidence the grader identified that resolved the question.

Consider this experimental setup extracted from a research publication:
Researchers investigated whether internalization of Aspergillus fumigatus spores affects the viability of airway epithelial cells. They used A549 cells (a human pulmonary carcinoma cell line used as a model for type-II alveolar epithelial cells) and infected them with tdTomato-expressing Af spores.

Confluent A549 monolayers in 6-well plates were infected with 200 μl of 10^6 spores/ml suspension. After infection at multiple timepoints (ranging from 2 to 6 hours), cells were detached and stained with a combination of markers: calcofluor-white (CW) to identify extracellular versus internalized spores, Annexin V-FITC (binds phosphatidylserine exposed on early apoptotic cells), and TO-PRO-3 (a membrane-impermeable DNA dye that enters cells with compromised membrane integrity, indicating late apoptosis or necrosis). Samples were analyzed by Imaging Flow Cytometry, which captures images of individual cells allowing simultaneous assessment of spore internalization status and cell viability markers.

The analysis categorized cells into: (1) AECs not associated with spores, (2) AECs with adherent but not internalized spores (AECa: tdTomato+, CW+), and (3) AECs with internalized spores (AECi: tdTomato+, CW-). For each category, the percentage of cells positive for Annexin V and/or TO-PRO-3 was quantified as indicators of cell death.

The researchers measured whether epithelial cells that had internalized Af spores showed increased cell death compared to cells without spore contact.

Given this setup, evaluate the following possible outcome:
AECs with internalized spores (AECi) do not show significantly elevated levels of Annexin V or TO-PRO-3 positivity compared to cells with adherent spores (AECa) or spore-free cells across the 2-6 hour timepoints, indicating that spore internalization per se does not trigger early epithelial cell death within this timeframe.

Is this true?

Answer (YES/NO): NO